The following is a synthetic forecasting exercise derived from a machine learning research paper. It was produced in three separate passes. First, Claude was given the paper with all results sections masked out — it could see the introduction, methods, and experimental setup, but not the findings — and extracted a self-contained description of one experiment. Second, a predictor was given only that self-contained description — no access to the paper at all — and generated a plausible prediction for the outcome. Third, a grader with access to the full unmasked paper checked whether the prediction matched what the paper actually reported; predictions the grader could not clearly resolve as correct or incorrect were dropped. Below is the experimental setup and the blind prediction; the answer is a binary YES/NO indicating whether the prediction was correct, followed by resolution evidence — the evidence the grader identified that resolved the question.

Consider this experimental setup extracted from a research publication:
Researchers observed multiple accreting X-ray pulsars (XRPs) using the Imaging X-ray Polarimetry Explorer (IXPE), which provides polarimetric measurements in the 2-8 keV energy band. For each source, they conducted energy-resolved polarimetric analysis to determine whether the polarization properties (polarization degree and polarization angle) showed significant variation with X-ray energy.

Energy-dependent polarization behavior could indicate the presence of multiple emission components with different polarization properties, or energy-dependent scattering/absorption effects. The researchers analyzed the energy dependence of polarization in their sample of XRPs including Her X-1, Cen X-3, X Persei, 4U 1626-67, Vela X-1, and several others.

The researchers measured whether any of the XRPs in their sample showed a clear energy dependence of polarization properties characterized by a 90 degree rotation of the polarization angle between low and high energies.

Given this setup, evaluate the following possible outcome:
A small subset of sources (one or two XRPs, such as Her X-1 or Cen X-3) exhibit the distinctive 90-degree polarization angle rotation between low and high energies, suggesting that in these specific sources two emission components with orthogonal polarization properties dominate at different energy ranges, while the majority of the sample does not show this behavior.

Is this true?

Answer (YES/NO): NO